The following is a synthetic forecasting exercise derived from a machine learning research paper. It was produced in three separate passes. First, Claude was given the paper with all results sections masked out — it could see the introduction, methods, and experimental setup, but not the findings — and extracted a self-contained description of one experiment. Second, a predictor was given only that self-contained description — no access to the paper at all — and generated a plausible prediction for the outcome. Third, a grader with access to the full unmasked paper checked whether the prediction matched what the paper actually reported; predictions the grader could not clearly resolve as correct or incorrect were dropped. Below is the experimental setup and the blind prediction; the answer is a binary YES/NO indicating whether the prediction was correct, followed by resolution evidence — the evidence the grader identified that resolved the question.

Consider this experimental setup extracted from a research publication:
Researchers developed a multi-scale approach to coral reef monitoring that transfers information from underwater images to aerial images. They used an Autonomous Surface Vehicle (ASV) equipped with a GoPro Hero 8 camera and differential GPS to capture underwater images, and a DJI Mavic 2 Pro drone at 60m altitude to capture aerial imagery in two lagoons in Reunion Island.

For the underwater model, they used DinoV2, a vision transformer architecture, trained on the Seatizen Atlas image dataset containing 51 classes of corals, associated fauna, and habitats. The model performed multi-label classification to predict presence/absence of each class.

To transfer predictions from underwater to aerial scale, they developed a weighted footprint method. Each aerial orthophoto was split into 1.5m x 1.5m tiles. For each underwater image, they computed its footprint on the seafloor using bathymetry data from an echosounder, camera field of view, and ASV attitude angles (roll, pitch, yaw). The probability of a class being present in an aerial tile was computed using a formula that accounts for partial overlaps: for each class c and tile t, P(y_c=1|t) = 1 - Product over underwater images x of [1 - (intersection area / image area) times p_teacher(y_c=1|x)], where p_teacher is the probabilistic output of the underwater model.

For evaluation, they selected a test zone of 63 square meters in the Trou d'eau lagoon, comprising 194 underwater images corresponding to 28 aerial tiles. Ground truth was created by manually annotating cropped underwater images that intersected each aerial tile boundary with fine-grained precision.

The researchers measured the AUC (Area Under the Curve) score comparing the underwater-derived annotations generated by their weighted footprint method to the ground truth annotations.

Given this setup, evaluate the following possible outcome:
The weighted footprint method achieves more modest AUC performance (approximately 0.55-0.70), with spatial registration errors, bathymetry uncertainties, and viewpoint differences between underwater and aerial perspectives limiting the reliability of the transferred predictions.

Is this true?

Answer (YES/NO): NO